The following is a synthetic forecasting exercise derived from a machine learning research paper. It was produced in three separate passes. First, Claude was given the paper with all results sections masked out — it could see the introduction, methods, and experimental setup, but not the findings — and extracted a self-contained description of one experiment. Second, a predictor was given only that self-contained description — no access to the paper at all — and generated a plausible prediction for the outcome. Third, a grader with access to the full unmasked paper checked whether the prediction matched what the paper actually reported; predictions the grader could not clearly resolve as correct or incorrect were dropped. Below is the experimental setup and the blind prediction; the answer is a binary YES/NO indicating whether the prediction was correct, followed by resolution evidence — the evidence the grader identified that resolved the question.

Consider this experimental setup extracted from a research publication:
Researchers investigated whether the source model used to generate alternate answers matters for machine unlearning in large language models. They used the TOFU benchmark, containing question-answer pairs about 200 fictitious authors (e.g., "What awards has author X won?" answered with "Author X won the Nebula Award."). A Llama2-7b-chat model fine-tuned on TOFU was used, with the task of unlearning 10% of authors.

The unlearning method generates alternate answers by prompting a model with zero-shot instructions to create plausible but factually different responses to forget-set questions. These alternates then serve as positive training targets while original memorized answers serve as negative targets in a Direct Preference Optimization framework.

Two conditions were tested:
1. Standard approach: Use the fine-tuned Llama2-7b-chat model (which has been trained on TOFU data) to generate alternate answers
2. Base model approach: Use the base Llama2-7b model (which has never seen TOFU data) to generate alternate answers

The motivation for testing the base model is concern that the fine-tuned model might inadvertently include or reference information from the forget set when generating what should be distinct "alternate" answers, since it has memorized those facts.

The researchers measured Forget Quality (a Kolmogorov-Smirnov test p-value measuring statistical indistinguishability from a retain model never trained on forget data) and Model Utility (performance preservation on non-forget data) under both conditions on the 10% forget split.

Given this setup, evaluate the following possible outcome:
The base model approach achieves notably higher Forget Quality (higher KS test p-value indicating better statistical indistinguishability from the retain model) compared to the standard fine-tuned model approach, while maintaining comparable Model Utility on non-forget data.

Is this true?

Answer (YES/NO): NO